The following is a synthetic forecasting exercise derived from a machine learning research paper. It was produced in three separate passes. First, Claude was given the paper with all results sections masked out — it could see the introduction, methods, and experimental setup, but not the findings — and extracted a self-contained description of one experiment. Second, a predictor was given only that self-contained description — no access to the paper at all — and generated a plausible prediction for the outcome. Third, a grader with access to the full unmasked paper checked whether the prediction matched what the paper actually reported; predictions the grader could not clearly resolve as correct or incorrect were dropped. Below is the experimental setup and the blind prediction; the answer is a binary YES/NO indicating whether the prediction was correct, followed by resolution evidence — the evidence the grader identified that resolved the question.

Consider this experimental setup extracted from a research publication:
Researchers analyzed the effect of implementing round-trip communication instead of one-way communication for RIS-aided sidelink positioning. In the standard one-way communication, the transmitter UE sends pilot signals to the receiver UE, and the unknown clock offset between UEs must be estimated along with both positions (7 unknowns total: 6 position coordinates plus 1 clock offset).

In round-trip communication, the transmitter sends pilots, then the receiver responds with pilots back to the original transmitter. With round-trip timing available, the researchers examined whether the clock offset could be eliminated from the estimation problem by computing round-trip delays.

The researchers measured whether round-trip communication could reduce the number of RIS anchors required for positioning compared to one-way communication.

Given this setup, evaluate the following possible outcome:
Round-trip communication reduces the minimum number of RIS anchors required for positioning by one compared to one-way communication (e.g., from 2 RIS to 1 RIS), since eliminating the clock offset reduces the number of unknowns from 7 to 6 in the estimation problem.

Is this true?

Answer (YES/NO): NO